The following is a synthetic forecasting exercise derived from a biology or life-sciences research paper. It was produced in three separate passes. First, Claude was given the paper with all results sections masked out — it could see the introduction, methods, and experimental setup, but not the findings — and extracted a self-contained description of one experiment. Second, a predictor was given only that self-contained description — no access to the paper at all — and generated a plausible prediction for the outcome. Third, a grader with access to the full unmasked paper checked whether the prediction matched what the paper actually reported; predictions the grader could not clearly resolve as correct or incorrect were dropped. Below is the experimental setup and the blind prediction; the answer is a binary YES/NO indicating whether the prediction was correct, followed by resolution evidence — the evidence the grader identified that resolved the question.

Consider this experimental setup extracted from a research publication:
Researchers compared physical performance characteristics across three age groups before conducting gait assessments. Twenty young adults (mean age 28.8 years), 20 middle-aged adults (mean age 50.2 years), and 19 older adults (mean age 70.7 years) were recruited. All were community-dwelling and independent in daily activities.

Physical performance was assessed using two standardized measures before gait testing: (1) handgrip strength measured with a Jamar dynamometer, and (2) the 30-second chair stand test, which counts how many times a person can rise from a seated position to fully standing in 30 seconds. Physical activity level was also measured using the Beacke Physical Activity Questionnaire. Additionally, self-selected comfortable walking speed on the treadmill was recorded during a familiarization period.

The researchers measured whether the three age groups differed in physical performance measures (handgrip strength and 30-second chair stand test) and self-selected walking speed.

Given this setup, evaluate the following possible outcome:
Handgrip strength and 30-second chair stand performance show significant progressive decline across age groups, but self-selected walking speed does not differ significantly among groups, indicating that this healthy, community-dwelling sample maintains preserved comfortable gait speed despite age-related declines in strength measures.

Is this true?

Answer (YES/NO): NO